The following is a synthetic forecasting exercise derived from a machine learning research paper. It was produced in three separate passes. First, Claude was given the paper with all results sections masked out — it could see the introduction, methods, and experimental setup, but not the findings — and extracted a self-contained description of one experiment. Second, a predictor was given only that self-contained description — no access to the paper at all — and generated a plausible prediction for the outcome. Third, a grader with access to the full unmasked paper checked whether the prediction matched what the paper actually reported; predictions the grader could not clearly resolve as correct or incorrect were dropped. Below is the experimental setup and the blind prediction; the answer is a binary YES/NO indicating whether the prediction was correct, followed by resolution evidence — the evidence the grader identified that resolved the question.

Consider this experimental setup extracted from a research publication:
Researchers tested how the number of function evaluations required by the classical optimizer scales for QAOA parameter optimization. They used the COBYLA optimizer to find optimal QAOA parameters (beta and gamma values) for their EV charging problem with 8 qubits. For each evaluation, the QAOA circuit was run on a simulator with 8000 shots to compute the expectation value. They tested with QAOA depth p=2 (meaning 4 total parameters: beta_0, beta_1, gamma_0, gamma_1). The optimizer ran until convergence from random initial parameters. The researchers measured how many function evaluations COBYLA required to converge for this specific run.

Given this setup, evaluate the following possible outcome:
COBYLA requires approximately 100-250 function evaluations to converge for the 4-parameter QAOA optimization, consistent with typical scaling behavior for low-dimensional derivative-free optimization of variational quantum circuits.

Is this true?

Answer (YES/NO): NO